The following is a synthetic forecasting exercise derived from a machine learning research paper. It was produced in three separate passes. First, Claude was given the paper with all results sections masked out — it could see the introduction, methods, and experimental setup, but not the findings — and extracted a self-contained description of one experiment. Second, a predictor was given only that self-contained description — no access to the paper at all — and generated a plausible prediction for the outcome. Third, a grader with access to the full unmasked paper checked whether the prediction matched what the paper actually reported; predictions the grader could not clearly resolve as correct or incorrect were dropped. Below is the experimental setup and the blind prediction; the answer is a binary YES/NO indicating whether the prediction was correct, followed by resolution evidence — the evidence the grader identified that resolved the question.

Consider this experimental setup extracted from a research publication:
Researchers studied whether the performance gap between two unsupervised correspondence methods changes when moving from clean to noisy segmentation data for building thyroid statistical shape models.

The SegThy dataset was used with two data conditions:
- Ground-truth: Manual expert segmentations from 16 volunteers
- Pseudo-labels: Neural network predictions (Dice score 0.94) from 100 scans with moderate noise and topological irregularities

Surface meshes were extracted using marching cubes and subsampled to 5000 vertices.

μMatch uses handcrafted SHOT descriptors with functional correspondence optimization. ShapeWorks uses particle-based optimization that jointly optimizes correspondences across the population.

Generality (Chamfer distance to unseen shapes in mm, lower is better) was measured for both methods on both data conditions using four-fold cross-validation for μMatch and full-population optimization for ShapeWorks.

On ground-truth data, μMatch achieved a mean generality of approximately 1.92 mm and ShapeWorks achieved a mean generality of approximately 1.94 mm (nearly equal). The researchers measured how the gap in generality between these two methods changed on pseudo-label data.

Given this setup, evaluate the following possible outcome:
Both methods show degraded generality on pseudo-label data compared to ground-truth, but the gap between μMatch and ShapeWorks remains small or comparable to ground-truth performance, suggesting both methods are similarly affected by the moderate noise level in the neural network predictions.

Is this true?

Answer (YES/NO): NO